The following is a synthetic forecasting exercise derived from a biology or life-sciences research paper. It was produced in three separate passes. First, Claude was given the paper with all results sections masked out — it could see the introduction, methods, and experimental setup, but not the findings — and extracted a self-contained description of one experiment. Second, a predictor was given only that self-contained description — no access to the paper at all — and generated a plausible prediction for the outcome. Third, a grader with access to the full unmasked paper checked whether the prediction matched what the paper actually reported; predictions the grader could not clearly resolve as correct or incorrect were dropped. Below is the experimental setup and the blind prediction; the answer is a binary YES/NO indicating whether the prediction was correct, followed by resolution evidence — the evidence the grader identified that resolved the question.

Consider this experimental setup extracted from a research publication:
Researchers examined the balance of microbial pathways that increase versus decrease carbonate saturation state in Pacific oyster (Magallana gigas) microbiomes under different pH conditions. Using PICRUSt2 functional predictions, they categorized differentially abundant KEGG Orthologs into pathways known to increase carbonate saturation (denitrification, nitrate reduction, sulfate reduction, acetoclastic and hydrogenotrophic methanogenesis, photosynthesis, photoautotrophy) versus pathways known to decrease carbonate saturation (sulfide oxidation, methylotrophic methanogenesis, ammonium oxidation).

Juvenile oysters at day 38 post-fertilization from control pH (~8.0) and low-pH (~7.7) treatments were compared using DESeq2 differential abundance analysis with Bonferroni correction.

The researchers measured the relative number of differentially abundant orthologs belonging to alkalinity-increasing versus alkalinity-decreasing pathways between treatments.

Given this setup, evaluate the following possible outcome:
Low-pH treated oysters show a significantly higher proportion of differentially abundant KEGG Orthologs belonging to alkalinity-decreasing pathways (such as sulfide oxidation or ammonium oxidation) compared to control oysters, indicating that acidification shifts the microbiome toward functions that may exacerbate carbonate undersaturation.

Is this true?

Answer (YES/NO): NO